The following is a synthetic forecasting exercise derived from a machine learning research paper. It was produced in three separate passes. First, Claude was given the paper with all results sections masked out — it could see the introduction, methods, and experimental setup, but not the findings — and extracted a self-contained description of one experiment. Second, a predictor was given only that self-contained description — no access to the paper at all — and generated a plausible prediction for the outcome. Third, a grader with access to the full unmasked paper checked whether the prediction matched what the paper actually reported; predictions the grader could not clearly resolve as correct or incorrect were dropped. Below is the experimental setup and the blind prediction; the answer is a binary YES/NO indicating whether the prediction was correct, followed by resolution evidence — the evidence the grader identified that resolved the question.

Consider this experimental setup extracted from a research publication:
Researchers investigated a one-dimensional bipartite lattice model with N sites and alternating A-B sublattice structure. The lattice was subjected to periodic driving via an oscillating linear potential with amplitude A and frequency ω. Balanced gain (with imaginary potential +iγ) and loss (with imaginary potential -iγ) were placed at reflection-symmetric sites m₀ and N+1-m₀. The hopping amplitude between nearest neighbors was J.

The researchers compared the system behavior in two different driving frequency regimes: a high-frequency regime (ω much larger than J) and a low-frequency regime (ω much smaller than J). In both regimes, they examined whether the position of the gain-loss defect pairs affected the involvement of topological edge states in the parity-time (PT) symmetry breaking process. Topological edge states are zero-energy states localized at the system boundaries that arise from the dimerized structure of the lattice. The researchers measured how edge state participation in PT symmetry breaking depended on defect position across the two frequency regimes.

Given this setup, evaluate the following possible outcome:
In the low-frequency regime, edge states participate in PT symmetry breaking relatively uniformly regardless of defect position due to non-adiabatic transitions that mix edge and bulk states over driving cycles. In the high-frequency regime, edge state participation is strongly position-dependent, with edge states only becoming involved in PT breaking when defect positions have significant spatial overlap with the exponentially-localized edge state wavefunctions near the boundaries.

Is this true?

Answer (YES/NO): YES